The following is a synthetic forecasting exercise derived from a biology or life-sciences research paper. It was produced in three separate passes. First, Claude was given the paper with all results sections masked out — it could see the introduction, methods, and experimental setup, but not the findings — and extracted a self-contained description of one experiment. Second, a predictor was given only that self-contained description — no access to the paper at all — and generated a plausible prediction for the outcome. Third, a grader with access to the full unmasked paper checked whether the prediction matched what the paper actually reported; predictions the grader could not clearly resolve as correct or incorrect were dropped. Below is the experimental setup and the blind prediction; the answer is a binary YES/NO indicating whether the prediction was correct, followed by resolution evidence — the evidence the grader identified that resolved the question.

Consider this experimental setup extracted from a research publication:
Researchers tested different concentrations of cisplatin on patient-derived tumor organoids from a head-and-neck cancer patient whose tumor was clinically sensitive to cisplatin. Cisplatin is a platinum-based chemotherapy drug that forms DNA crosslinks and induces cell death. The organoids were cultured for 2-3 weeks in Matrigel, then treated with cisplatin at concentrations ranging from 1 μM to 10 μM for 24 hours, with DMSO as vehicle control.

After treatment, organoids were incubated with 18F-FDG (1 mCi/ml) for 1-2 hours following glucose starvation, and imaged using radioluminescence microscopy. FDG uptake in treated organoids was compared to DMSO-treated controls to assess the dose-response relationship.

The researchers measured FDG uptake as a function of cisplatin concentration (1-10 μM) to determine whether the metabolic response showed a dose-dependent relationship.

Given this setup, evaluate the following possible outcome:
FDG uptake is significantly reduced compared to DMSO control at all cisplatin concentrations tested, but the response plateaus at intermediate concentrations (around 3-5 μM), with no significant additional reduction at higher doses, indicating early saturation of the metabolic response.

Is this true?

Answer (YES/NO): NO